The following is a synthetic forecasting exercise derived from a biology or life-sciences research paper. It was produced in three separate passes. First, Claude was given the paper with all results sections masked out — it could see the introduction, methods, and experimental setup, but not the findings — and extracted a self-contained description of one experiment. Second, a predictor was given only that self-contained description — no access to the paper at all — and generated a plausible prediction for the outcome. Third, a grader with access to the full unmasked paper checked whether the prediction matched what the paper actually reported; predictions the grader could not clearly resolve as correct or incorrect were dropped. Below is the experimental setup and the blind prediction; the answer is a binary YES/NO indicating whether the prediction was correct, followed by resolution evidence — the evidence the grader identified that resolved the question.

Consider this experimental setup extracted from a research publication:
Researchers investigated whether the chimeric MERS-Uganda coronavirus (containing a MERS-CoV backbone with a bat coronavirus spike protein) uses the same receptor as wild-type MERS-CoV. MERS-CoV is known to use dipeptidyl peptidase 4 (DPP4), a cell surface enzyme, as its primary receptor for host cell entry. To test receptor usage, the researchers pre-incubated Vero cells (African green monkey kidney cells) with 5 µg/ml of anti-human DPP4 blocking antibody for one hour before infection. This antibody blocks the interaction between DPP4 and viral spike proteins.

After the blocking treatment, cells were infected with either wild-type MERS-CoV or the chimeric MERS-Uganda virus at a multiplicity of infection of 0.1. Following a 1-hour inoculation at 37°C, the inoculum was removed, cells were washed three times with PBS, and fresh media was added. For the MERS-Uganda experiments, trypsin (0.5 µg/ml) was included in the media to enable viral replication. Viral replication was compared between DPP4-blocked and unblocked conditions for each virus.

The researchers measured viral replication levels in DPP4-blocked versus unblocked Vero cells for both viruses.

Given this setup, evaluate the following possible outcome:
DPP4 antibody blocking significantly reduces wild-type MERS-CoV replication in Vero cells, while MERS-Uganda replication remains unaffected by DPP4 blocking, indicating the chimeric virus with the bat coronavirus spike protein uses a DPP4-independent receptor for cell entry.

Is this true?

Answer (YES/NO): YES